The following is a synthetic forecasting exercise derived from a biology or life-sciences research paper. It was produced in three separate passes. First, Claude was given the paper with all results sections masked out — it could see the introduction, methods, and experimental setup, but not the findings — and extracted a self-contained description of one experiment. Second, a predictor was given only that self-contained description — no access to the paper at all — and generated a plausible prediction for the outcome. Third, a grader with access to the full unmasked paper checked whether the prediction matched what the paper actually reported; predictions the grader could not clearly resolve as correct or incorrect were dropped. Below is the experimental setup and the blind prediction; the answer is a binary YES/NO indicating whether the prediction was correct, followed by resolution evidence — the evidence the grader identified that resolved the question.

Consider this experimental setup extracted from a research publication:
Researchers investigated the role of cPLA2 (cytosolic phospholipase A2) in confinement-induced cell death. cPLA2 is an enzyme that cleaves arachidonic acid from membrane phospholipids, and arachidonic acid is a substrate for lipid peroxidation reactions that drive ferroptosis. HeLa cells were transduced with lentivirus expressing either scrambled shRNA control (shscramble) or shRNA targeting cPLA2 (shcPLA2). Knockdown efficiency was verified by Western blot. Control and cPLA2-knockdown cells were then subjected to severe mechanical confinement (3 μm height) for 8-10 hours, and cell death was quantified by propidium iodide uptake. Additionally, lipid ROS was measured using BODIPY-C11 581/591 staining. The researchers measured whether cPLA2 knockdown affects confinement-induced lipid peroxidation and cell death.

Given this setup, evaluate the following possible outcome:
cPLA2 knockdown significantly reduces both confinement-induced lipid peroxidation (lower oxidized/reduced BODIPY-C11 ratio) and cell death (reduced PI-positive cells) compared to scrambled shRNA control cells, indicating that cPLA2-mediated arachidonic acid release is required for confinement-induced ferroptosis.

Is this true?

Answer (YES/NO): YES